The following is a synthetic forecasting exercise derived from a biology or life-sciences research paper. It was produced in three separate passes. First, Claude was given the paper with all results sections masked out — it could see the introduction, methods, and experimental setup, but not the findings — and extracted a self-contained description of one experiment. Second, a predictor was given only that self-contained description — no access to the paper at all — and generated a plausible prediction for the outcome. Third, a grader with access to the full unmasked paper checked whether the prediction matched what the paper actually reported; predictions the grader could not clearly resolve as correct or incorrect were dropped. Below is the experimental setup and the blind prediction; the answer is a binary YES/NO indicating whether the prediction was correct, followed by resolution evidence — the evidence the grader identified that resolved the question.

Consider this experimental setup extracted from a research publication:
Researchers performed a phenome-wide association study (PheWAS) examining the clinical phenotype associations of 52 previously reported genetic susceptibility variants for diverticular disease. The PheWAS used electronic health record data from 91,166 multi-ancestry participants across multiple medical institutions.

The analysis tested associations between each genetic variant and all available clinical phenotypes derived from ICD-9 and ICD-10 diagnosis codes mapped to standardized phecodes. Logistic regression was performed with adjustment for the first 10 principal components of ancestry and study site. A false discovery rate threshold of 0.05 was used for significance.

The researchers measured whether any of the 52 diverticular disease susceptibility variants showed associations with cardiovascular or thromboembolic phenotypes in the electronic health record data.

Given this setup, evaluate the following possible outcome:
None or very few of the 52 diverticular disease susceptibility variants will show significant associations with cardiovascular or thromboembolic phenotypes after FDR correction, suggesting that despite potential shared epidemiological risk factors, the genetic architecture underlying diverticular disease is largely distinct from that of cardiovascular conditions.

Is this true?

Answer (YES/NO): NO